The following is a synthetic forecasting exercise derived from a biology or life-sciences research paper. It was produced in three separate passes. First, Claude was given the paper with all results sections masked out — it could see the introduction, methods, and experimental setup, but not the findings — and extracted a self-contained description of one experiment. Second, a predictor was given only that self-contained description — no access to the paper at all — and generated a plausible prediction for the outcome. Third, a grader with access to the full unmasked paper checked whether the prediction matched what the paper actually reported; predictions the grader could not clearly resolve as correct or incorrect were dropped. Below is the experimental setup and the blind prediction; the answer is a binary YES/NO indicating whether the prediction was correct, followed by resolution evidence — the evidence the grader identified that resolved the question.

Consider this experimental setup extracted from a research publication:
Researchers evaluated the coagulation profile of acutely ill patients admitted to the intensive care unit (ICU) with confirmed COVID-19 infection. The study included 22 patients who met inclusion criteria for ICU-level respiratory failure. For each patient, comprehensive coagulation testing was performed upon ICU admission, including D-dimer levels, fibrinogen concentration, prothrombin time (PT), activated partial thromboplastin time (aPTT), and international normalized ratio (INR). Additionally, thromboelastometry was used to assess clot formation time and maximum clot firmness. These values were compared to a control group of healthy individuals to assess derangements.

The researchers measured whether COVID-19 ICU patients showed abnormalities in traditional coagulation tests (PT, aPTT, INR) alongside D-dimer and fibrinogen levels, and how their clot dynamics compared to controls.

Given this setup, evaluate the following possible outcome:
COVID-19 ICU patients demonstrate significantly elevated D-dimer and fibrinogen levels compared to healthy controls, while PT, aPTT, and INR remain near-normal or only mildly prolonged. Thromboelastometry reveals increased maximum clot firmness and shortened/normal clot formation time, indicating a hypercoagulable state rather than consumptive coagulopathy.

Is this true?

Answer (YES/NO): YES